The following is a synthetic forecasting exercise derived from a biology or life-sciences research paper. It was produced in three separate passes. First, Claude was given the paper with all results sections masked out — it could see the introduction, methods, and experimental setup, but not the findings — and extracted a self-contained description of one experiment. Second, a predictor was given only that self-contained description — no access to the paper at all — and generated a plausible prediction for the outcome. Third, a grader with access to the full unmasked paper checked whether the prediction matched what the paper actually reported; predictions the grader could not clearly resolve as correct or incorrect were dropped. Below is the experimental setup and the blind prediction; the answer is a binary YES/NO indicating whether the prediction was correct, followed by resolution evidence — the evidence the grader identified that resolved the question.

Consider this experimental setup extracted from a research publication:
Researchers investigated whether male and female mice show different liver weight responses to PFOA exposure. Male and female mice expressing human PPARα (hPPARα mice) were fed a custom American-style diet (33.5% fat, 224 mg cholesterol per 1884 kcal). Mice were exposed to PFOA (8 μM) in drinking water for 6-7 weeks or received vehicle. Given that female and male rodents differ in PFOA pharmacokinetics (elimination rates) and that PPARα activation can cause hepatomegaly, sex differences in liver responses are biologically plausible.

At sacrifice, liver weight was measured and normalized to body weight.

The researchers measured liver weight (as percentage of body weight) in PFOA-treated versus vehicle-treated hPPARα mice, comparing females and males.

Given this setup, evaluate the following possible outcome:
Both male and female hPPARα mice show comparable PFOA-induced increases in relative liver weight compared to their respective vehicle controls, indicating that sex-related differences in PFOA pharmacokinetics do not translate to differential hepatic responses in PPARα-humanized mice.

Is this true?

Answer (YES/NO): NO